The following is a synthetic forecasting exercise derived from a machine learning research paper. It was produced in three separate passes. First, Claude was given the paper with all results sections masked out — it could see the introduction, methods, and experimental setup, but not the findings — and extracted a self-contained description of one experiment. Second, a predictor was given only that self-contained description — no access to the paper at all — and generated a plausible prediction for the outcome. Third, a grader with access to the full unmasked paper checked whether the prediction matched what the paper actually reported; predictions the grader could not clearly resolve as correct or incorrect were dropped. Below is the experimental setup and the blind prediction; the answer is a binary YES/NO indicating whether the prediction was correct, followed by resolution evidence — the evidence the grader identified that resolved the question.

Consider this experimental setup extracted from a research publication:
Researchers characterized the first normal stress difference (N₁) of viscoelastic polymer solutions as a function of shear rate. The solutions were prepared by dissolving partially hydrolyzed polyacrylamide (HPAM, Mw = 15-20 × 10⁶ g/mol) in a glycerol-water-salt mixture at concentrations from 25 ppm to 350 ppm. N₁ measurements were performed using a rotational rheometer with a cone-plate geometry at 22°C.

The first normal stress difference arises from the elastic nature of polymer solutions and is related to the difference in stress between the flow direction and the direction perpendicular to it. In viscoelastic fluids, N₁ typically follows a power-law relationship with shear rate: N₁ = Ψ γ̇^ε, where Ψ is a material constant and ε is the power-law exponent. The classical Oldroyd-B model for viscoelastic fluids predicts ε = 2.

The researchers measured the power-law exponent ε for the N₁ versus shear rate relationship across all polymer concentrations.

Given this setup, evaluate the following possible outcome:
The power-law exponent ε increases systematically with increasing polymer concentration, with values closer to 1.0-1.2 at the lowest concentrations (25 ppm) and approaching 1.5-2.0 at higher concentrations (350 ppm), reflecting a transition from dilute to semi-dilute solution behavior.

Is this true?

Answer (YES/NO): NO